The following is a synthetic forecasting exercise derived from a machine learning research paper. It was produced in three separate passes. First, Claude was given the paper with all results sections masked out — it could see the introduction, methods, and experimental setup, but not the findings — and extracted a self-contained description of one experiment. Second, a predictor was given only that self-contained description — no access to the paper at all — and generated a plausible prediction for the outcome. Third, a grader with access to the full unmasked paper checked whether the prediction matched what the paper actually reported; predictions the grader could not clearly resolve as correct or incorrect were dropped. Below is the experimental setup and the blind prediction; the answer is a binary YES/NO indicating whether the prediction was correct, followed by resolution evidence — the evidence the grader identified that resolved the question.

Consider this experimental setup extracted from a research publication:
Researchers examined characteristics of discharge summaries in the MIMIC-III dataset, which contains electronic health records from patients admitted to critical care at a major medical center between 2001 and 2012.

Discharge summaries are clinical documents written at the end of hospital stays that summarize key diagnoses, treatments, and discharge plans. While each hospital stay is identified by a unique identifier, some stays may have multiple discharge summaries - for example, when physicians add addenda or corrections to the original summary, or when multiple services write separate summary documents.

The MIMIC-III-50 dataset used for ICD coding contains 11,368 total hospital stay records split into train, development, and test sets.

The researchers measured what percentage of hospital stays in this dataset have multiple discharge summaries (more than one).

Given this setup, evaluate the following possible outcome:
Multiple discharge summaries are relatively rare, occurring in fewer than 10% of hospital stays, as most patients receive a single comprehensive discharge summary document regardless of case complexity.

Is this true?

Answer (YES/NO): NO